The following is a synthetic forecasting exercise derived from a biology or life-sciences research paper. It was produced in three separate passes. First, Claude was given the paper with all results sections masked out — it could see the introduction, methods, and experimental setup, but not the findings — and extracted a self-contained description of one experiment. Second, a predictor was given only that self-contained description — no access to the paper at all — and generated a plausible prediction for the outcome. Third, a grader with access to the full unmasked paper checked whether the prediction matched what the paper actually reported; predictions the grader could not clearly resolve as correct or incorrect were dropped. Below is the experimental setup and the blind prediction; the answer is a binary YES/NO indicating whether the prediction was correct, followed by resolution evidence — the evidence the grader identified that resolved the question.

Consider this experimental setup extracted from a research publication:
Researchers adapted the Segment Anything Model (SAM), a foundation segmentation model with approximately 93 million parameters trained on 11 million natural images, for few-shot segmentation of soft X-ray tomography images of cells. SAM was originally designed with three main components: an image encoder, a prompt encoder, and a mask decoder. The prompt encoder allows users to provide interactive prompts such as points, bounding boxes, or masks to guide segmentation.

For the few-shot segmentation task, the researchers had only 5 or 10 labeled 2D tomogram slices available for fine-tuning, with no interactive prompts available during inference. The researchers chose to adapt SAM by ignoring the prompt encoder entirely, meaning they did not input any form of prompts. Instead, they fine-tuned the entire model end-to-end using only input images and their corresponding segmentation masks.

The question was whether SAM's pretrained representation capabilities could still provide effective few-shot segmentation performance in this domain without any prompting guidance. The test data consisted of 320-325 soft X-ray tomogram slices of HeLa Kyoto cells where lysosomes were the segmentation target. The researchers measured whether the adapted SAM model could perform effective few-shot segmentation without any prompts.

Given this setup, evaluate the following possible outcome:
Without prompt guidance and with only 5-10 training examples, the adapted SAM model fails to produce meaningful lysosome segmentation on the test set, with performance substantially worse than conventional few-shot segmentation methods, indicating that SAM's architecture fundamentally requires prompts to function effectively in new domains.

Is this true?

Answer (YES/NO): NO